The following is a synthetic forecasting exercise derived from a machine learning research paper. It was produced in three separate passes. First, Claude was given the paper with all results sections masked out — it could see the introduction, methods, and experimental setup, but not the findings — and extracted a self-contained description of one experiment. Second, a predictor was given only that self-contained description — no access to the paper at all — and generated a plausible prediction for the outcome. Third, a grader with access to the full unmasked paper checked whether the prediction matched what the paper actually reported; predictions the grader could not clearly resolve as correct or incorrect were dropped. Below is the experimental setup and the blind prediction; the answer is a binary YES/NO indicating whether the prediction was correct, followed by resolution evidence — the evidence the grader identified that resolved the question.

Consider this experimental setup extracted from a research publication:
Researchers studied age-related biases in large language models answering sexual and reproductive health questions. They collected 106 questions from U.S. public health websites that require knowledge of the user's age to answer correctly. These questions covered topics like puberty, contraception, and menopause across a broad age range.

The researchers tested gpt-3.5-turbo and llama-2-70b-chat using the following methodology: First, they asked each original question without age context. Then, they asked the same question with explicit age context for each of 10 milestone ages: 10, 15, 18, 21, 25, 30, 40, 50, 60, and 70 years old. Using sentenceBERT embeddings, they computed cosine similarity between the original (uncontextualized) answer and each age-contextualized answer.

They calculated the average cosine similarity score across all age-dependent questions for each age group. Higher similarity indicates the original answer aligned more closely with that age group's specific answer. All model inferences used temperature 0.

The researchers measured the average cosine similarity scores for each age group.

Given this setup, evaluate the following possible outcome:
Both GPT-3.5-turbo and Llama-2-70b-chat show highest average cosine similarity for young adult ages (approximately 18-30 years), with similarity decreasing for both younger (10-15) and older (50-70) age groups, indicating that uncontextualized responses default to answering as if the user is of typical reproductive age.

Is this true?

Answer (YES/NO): YES